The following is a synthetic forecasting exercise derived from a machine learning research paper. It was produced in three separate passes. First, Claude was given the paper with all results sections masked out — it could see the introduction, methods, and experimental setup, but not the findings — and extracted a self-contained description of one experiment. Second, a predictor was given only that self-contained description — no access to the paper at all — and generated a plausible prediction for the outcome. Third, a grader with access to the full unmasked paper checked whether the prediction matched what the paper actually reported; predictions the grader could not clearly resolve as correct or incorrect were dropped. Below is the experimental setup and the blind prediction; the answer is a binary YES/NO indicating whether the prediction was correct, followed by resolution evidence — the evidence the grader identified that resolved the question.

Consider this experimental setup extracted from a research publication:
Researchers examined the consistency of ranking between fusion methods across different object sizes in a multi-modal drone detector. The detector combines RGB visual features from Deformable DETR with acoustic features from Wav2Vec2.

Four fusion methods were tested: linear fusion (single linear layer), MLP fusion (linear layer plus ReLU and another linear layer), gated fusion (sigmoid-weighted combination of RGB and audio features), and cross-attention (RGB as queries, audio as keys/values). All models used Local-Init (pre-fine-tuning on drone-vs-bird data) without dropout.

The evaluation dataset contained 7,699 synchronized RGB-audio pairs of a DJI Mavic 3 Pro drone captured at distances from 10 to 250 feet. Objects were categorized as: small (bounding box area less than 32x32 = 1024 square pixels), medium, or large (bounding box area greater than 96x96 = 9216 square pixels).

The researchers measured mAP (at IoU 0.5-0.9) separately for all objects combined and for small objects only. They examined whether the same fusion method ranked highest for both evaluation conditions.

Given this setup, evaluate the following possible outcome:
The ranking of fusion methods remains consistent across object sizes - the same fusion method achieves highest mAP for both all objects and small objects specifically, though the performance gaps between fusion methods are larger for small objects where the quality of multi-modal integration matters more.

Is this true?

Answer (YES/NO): YES